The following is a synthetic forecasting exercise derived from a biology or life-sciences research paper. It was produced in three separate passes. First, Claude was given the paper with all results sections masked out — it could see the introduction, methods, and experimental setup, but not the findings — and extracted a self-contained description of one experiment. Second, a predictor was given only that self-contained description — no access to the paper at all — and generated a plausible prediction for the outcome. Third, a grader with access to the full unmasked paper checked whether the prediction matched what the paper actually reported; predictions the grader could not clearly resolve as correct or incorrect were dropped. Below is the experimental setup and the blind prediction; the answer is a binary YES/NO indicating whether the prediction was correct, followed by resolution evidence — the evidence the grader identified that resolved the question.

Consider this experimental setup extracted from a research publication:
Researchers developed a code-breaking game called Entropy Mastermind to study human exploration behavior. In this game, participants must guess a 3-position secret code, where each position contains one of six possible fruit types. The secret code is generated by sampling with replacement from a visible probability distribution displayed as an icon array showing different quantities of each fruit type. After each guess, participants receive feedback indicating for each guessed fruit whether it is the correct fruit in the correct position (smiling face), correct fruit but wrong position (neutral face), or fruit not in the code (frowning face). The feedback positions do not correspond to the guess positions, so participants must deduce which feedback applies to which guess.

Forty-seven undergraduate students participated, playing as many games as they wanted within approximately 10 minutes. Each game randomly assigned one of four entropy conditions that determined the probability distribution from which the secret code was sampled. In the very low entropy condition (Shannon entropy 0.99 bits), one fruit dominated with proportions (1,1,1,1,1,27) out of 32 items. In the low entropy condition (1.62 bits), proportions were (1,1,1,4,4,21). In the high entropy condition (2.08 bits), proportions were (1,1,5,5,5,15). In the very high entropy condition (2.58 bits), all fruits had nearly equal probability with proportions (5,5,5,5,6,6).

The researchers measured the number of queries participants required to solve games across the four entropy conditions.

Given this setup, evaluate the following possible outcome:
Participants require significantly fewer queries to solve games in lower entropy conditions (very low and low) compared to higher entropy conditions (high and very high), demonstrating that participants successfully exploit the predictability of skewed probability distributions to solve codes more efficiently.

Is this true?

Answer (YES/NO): YES